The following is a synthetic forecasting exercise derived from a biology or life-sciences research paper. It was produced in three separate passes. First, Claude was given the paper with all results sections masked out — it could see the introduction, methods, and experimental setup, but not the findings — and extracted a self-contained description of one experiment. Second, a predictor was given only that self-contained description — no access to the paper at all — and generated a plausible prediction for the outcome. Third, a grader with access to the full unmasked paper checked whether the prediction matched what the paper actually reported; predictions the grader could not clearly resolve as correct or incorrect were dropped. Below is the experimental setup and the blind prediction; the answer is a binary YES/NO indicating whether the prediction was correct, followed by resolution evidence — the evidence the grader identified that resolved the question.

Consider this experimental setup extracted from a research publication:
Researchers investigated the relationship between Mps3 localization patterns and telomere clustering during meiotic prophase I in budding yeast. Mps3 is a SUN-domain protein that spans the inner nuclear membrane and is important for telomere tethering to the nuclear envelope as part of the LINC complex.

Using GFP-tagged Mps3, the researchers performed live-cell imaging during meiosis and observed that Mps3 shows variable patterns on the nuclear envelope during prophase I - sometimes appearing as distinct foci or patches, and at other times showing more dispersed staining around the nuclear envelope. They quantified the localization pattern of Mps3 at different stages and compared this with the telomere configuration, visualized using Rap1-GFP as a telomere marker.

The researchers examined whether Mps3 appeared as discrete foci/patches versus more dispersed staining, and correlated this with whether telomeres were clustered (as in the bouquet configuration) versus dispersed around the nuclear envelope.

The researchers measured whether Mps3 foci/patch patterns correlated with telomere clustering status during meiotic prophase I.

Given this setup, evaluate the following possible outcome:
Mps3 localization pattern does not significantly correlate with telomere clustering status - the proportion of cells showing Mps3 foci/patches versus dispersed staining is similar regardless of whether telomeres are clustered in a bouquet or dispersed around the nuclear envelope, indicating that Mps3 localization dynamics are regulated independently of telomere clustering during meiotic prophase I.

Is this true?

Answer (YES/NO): NO